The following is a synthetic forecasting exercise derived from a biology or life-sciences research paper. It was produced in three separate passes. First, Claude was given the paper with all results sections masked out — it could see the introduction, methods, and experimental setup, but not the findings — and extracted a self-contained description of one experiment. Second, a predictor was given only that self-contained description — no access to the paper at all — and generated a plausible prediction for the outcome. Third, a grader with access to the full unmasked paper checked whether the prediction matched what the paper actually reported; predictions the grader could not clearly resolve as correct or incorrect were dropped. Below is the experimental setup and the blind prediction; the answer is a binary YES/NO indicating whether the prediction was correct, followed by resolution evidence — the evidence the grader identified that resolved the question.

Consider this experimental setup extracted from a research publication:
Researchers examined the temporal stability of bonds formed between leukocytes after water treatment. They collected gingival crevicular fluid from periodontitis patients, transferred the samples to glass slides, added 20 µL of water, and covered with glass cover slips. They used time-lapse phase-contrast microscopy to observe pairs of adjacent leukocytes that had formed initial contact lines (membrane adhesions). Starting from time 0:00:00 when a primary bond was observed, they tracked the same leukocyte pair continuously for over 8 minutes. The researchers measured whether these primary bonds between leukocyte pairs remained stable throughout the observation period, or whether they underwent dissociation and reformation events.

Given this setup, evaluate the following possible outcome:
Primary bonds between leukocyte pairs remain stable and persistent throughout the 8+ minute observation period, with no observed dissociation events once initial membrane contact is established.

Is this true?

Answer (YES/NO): NO